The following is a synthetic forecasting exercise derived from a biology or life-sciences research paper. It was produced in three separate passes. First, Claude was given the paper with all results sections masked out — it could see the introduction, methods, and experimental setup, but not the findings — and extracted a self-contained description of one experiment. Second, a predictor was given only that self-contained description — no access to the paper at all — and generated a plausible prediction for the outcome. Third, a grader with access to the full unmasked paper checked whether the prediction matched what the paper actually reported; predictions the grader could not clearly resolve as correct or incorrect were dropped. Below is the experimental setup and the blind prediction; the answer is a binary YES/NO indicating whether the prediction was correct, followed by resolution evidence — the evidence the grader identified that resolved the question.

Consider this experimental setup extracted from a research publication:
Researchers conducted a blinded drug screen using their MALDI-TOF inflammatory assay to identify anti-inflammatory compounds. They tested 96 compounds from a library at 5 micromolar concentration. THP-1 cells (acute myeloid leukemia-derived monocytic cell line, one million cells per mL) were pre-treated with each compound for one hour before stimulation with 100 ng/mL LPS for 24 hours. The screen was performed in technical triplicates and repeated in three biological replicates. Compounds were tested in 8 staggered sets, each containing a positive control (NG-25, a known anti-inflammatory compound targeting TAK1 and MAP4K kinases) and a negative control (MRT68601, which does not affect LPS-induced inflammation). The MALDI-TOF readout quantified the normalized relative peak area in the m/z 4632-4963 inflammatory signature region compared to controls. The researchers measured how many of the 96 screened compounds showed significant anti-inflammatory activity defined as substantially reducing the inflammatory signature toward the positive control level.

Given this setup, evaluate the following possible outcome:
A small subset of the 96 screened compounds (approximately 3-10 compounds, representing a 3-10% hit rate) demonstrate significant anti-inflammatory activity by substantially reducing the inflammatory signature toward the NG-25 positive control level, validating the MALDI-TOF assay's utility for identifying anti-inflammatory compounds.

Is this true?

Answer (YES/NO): NO